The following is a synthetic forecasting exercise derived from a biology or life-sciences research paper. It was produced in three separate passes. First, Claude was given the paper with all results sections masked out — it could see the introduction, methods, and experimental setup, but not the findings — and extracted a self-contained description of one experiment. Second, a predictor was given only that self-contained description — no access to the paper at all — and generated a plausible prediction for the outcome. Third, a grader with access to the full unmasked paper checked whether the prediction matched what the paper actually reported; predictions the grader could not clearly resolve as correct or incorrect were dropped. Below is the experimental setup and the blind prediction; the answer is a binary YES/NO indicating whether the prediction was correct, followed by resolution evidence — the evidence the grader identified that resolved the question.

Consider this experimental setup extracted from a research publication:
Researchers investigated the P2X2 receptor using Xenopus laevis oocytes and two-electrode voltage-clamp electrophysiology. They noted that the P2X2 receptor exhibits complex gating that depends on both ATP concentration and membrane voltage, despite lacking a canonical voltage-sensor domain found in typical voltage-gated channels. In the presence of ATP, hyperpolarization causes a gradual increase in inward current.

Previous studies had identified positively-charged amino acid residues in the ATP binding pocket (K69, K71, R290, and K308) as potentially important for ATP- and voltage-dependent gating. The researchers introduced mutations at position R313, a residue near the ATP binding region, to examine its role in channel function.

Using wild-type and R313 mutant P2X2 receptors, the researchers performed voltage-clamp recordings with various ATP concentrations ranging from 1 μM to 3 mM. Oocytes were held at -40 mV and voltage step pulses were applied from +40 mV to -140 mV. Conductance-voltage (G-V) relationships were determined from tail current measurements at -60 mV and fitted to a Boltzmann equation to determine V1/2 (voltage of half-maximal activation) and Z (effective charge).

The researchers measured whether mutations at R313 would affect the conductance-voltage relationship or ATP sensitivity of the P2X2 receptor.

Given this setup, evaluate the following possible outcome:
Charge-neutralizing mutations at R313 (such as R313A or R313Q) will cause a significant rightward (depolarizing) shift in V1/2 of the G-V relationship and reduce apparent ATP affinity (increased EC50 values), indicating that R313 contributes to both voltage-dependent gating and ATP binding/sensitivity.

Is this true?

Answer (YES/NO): NO